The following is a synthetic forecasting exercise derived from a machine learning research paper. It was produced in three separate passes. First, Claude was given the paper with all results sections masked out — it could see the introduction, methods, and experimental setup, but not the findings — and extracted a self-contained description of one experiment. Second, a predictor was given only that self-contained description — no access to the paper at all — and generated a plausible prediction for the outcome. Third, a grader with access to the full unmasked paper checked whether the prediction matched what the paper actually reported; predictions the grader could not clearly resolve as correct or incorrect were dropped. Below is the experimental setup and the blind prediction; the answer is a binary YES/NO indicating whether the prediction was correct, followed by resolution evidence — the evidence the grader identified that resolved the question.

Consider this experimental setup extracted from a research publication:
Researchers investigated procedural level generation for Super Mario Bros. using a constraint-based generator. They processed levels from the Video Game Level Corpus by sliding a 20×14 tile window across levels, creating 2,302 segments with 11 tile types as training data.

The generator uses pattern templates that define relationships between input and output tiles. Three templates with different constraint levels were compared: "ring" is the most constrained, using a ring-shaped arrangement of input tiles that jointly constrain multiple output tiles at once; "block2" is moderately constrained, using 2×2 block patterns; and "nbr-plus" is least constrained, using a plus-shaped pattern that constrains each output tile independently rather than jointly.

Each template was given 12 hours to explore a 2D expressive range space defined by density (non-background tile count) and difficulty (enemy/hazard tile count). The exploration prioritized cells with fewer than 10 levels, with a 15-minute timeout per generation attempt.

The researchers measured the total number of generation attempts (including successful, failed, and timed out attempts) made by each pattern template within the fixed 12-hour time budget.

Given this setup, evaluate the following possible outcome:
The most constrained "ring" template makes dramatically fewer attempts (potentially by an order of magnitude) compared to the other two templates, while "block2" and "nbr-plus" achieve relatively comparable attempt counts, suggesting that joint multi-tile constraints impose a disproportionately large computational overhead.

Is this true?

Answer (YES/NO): NO